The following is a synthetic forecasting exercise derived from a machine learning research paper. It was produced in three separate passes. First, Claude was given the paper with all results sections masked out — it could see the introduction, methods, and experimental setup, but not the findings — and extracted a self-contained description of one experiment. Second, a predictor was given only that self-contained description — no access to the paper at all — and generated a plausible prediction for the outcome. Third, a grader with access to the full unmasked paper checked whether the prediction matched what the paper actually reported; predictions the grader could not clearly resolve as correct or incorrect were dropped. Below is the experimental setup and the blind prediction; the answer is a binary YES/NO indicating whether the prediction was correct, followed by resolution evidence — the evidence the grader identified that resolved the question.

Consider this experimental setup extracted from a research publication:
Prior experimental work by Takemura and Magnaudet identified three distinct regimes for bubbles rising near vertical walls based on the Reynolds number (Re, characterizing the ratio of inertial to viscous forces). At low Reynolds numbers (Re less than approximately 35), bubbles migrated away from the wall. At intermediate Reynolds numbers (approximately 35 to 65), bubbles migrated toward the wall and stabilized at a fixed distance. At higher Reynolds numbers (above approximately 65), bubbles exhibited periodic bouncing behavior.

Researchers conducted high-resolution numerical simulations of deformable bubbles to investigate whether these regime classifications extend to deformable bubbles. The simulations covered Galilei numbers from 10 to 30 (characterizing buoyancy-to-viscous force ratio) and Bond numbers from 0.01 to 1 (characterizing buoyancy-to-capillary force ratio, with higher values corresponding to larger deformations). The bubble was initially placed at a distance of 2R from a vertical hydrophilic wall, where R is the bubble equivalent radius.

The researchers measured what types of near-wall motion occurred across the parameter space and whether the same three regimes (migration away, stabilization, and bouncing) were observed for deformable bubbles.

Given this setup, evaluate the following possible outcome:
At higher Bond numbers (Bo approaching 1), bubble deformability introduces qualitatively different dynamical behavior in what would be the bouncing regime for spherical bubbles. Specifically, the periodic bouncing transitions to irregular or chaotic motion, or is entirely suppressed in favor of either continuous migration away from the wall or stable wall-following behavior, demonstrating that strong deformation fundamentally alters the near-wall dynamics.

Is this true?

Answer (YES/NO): YES